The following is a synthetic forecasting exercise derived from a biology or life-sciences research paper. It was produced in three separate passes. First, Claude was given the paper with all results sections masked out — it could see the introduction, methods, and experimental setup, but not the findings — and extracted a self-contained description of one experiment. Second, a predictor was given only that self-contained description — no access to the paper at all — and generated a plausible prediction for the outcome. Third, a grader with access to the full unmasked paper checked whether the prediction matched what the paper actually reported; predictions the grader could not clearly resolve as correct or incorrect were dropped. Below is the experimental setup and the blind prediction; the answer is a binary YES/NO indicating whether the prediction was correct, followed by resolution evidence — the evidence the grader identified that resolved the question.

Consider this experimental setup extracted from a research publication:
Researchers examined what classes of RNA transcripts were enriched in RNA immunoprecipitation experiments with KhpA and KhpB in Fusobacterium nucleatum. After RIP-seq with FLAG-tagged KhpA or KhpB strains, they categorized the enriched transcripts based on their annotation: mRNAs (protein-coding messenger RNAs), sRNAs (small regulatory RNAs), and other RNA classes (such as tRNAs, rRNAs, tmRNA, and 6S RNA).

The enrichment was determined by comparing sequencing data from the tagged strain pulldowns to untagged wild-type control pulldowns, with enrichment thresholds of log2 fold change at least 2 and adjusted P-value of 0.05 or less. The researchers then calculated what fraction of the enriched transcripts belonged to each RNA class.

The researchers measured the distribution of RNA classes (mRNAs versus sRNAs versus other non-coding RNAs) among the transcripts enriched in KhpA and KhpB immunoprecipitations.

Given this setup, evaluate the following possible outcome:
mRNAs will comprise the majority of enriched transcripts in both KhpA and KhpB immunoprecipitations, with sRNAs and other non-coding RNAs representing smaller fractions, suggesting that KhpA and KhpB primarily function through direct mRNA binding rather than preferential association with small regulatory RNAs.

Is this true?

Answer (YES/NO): YES